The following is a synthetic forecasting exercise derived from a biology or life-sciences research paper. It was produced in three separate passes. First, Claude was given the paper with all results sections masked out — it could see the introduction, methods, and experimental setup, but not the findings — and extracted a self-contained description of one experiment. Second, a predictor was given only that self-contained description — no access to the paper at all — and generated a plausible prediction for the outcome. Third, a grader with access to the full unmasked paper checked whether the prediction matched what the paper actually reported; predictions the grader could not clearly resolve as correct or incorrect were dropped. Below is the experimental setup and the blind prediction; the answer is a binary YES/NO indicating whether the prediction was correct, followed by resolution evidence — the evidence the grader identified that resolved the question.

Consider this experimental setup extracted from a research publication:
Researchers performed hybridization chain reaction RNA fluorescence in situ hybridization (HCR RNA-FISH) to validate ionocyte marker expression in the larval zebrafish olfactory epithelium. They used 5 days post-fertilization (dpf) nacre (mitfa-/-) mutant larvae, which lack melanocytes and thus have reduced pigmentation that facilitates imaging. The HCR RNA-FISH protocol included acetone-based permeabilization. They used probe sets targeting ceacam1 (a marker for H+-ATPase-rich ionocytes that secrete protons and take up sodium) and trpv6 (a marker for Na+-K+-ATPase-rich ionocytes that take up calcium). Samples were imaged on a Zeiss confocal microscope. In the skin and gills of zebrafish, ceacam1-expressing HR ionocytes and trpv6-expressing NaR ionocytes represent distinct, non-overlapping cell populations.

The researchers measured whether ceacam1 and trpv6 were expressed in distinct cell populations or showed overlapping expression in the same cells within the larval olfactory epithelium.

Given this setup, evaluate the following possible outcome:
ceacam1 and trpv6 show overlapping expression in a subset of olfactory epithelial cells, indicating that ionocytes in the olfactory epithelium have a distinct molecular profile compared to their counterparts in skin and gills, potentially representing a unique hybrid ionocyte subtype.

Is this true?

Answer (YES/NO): NO